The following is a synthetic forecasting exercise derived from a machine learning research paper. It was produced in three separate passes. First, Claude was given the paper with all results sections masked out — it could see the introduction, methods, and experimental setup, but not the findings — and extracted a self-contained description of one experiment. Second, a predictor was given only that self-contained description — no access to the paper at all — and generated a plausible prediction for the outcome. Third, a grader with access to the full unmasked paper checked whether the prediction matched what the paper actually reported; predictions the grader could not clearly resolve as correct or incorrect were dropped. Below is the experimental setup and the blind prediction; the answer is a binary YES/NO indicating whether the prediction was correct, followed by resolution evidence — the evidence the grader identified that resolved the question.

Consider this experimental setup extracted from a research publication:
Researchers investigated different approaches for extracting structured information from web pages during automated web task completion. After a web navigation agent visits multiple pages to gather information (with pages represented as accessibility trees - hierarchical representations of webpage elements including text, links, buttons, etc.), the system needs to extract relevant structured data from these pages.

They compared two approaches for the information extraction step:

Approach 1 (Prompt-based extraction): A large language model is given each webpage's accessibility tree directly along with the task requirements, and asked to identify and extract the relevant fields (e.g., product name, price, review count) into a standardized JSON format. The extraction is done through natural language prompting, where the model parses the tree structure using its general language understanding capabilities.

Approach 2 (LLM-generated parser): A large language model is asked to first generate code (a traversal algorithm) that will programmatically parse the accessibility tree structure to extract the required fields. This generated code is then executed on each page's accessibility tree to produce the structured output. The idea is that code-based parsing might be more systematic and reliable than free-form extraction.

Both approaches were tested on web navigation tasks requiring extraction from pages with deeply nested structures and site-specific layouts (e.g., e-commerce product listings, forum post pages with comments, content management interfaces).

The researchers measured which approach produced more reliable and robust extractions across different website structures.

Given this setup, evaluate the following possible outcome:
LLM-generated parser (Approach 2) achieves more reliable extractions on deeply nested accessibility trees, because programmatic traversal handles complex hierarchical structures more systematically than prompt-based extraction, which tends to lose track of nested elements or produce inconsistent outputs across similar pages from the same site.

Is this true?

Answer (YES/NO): NO